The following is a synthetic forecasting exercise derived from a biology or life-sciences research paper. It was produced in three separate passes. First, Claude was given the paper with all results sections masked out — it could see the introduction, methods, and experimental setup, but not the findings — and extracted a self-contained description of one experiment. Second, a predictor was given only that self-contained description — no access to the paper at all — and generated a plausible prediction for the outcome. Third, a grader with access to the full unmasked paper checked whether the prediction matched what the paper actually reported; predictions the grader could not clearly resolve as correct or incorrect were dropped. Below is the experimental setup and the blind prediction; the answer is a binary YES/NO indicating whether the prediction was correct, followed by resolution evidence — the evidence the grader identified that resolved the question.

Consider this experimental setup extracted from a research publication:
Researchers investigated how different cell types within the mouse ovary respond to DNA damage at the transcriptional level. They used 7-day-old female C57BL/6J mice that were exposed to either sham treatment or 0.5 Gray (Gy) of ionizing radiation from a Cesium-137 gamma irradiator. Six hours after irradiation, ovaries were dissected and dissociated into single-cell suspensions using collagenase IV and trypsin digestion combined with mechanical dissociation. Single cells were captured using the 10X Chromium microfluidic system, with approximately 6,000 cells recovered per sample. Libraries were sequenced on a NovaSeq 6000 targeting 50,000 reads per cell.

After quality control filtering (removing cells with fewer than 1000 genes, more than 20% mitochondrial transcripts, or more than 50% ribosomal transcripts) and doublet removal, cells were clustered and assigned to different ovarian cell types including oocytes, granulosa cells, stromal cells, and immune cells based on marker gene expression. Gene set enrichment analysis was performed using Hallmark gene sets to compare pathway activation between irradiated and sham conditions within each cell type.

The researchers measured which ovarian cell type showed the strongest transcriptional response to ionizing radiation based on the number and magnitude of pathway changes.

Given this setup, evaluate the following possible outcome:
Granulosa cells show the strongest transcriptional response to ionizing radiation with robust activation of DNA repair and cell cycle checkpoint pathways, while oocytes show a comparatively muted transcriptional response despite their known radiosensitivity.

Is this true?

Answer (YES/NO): NO